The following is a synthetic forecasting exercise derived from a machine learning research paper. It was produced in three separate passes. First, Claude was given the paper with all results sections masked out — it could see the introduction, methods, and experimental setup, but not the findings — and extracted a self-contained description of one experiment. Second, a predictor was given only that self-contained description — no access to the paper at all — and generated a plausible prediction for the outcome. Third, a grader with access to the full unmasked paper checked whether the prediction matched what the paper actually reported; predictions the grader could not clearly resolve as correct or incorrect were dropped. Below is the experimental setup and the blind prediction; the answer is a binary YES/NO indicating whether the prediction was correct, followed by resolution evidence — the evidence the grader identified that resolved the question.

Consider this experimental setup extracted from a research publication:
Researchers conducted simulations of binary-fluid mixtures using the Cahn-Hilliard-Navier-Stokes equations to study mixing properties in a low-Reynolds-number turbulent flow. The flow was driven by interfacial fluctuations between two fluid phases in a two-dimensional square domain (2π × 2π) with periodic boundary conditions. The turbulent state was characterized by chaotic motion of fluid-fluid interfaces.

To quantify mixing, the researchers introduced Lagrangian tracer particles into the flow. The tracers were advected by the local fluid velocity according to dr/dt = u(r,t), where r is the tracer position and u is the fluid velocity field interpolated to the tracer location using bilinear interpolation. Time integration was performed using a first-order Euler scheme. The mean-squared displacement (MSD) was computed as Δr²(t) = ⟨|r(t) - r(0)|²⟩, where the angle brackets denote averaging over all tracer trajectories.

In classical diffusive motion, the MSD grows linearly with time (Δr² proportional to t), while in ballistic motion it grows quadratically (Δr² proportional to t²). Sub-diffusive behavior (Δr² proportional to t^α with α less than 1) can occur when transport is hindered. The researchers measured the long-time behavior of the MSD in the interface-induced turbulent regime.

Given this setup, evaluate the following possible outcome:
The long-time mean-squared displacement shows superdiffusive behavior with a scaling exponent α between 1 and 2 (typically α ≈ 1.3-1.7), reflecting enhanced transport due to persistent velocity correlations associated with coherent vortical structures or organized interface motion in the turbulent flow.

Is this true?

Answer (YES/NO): NO